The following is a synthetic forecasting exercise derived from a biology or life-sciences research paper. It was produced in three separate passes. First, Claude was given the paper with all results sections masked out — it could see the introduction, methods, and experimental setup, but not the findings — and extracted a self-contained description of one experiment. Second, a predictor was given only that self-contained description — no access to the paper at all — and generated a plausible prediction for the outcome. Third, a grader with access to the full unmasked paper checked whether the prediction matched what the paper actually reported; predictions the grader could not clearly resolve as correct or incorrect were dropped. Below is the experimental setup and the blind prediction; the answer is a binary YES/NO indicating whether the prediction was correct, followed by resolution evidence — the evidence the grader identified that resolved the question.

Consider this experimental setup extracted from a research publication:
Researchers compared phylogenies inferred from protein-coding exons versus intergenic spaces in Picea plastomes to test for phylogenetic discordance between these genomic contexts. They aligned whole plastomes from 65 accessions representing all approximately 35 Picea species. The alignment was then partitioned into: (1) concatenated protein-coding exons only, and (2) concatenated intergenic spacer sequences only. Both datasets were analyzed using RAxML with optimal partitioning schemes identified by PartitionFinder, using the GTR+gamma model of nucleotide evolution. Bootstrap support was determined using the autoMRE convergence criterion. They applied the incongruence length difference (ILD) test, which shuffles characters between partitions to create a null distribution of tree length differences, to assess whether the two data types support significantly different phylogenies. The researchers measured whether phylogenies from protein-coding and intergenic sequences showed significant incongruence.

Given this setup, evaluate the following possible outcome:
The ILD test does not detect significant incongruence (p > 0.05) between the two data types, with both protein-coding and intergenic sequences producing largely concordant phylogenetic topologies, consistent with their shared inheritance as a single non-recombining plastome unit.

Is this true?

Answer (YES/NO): NO